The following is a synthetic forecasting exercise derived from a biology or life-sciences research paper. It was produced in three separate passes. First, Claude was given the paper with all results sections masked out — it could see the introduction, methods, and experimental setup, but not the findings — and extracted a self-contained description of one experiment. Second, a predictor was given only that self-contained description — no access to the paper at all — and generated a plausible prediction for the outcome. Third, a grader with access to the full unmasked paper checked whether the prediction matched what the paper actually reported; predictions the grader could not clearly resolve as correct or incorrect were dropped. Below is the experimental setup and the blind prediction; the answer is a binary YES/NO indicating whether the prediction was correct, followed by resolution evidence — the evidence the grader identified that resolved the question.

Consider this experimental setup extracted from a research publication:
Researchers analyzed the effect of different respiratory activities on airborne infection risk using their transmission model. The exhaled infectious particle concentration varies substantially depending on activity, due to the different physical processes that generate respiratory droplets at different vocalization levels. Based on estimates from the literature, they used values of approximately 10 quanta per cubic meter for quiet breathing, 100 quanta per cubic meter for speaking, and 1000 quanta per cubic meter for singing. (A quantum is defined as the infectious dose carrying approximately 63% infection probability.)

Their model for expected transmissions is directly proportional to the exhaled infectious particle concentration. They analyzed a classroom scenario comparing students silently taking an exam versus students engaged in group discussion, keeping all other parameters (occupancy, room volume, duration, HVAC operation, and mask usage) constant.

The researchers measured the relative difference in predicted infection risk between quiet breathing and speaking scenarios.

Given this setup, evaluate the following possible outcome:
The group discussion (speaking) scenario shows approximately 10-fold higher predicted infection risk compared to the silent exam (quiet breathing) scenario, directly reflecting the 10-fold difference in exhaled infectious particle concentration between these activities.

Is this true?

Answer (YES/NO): YES